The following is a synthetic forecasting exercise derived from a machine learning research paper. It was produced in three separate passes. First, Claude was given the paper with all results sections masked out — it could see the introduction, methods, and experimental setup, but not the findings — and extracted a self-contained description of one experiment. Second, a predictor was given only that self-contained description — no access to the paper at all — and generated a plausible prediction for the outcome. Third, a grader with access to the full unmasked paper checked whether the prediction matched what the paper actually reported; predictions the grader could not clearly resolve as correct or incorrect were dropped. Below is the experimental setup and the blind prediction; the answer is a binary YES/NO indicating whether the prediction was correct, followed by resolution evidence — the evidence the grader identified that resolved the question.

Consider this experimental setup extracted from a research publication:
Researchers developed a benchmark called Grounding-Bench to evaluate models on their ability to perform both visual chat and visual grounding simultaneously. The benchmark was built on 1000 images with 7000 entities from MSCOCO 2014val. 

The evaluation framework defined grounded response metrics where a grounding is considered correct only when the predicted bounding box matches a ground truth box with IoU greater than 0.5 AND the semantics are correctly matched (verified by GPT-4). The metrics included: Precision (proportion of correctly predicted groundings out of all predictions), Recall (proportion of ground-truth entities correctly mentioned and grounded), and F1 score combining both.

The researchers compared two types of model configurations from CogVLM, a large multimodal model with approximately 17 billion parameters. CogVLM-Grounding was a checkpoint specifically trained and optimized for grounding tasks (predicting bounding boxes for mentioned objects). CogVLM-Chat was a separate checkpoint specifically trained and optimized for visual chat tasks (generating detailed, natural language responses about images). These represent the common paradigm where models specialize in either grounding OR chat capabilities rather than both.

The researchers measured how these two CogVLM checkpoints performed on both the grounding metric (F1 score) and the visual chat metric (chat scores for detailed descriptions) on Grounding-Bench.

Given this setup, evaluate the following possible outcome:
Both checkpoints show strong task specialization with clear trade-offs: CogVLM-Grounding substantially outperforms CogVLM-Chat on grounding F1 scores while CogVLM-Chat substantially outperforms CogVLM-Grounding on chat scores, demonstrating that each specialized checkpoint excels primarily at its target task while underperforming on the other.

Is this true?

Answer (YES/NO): YES